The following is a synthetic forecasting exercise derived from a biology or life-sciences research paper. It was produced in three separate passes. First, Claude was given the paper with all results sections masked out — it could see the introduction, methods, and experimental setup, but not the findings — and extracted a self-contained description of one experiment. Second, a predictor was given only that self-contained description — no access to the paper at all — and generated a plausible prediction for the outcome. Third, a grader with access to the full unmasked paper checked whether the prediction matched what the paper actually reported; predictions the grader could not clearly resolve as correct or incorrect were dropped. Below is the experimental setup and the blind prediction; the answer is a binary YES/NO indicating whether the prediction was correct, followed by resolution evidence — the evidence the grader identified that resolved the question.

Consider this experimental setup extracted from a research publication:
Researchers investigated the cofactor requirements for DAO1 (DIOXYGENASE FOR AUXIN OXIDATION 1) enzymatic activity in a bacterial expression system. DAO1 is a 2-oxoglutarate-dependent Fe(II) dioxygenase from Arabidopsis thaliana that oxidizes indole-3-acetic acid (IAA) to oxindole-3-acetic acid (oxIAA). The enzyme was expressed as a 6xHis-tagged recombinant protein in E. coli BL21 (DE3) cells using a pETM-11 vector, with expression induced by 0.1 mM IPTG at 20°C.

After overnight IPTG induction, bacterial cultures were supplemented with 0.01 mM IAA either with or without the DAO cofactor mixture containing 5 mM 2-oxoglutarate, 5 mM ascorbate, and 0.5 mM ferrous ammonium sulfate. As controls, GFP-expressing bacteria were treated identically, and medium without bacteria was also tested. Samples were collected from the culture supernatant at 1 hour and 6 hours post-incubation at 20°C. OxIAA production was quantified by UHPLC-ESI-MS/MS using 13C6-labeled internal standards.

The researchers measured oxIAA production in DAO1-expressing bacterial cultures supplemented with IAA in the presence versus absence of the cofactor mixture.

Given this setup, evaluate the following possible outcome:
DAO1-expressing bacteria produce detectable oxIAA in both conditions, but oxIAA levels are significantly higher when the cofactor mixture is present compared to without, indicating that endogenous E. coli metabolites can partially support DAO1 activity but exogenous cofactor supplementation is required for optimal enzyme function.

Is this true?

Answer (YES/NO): YES